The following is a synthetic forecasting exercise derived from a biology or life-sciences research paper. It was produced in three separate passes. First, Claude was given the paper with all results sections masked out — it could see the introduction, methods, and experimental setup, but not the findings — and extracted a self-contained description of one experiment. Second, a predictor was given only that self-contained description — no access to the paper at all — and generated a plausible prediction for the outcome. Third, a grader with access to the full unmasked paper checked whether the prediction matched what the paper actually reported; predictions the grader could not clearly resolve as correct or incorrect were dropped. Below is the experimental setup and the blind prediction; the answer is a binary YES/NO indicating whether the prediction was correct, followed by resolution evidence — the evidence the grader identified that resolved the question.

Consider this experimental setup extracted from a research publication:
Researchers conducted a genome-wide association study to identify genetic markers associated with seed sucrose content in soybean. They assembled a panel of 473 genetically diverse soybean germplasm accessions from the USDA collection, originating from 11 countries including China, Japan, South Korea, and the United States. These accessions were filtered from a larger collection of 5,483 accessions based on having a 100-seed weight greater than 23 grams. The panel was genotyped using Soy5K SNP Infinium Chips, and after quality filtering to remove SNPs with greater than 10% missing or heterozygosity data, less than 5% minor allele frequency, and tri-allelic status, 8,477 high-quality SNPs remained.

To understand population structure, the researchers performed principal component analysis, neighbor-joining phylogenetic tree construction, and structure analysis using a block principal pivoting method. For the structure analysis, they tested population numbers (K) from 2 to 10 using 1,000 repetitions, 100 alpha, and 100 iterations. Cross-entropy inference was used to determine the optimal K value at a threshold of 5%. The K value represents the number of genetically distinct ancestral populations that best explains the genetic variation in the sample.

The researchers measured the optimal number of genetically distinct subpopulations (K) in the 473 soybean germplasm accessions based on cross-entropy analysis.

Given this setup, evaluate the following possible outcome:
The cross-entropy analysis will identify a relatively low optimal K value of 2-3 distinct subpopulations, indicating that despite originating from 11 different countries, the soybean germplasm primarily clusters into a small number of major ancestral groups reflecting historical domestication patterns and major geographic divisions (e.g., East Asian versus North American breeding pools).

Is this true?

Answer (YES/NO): YES